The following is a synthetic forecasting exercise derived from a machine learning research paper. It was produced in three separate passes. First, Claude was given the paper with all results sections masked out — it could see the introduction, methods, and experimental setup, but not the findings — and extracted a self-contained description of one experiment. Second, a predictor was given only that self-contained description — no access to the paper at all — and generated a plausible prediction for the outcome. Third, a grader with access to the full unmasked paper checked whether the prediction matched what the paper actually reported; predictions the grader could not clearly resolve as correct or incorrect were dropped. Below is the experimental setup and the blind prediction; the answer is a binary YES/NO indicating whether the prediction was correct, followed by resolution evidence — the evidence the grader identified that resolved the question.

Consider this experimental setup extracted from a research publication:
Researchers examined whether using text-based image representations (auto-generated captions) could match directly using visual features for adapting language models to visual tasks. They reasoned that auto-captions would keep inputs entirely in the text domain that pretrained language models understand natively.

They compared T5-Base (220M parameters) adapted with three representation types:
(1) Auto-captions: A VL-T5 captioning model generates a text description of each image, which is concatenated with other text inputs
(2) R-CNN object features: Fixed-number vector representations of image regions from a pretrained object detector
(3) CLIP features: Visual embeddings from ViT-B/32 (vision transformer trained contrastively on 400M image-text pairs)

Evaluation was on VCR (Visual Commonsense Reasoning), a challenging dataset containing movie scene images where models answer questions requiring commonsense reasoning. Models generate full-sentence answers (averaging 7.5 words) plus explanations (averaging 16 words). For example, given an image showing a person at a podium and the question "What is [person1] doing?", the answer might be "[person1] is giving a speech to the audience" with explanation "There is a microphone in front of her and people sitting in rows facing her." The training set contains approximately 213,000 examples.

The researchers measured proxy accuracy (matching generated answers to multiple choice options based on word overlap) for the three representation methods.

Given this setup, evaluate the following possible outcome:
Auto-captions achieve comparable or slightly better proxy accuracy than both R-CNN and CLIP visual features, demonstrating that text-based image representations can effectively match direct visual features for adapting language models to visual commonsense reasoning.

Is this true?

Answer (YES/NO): NO